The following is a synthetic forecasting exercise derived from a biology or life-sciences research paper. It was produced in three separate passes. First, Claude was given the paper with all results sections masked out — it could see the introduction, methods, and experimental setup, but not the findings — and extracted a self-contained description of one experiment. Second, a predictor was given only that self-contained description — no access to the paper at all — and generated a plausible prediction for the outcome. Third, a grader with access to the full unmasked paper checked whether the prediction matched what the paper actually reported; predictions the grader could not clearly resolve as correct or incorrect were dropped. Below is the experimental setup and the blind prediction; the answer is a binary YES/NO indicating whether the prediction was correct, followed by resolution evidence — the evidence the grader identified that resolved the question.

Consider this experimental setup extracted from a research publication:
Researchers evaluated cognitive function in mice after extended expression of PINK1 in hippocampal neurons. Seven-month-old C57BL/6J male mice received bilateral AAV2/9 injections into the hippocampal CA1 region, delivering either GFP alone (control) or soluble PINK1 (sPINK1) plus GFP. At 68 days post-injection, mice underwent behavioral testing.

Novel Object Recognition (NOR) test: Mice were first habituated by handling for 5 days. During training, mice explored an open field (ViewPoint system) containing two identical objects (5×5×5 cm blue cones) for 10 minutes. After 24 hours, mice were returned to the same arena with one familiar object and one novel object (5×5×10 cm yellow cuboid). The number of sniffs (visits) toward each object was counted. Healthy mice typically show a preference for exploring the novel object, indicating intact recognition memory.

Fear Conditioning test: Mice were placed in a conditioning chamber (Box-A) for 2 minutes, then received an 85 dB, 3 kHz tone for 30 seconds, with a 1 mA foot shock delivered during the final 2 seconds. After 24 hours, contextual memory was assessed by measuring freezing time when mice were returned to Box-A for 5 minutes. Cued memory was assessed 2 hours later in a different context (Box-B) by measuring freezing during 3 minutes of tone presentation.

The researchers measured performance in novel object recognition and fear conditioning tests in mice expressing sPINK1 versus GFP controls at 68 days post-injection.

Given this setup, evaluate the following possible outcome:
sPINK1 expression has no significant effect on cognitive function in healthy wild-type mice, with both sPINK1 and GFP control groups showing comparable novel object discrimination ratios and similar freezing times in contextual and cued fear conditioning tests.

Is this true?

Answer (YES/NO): NO